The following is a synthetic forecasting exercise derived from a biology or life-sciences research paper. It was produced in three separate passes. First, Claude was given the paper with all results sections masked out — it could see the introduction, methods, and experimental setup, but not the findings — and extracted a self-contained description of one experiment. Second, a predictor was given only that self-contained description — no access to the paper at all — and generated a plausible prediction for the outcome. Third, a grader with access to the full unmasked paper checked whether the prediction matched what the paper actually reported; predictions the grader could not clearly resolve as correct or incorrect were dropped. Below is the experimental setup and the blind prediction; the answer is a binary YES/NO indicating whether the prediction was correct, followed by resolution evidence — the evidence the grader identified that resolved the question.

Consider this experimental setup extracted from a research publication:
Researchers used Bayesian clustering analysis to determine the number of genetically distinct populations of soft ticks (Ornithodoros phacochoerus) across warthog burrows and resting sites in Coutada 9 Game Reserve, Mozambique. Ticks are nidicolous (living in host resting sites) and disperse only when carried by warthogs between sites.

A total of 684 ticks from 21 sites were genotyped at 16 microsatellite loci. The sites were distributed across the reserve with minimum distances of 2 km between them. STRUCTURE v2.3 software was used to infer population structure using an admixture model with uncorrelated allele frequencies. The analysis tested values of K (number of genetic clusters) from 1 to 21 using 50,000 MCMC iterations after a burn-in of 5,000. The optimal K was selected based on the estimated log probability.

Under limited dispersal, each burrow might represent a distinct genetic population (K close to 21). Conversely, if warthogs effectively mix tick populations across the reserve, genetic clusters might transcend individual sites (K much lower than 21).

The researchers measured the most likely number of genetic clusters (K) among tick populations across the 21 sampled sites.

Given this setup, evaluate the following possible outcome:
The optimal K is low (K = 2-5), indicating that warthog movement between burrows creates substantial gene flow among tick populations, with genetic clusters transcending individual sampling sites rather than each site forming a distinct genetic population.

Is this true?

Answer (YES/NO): NO